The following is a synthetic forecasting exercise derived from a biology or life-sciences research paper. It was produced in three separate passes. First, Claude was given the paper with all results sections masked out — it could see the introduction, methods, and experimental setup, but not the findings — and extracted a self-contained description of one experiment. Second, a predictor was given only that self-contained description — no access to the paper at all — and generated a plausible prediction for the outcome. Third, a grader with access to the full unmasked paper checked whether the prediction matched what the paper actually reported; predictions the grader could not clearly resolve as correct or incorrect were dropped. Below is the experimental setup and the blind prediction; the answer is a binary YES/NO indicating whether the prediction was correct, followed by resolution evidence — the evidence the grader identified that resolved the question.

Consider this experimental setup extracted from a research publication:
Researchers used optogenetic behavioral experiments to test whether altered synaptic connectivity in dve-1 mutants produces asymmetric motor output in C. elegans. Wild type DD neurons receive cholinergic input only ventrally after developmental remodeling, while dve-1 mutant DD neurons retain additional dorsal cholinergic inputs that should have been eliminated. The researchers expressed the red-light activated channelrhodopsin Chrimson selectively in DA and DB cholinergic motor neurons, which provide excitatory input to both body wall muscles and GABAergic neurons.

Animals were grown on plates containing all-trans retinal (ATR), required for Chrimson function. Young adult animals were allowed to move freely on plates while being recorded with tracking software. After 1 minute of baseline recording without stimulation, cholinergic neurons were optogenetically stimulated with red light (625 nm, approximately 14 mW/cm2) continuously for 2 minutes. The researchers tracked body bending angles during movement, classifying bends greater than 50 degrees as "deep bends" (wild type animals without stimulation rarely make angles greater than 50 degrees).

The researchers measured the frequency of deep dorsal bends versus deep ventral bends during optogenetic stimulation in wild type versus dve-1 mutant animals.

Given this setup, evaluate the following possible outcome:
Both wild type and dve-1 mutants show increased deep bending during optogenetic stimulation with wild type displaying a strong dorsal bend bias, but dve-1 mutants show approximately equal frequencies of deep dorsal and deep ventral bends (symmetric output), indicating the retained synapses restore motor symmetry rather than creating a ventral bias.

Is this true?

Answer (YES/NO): NO